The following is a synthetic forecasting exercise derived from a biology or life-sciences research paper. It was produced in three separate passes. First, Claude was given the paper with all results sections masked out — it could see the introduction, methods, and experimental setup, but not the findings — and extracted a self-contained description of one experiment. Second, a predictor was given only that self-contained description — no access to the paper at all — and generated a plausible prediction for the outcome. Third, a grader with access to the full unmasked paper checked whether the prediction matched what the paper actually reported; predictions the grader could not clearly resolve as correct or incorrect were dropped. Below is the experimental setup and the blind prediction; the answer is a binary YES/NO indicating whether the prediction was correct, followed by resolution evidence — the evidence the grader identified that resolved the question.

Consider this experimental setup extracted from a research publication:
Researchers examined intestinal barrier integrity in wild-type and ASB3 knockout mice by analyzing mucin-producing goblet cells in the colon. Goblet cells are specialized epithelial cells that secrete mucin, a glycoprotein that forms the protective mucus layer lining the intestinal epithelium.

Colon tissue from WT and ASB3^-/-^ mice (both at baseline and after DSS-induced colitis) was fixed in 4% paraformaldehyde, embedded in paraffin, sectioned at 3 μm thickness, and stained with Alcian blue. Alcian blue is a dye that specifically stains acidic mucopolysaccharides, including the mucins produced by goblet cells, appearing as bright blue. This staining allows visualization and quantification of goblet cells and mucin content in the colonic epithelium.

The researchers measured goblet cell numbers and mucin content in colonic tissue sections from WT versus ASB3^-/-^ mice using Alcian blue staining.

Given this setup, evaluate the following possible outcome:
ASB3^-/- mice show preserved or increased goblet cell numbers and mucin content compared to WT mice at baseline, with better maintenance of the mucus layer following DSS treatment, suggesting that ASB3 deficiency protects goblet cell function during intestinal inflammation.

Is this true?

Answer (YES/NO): YES